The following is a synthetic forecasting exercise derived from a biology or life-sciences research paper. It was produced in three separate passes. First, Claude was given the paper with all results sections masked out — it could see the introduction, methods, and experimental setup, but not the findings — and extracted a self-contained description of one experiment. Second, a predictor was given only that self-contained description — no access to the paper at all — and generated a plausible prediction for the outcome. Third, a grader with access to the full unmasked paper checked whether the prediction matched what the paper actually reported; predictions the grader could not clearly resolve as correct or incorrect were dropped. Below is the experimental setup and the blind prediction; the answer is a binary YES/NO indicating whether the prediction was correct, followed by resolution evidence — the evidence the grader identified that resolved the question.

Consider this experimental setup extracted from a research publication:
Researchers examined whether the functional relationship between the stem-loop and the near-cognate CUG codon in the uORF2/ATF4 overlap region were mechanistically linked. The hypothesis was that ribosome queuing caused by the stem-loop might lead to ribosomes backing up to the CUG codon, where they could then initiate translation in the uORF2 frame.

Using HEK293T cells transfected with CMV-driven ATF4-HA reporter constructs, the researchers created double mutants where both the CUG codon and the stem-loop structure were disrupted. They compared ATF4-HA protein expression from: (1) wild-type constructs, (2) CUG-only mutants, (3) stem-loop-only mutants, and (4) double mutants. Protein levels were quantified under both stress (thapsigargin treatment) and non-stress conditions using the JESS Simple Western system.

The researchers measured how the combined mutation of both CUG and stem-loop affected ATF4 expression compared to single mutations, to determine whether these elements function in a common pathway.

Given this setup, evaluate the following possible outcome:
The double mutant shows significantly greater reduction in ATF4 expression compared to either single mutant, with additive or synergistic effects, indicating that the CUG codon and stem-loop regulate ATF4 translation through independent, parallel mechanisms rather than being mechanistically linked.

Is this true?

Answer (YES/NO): NO